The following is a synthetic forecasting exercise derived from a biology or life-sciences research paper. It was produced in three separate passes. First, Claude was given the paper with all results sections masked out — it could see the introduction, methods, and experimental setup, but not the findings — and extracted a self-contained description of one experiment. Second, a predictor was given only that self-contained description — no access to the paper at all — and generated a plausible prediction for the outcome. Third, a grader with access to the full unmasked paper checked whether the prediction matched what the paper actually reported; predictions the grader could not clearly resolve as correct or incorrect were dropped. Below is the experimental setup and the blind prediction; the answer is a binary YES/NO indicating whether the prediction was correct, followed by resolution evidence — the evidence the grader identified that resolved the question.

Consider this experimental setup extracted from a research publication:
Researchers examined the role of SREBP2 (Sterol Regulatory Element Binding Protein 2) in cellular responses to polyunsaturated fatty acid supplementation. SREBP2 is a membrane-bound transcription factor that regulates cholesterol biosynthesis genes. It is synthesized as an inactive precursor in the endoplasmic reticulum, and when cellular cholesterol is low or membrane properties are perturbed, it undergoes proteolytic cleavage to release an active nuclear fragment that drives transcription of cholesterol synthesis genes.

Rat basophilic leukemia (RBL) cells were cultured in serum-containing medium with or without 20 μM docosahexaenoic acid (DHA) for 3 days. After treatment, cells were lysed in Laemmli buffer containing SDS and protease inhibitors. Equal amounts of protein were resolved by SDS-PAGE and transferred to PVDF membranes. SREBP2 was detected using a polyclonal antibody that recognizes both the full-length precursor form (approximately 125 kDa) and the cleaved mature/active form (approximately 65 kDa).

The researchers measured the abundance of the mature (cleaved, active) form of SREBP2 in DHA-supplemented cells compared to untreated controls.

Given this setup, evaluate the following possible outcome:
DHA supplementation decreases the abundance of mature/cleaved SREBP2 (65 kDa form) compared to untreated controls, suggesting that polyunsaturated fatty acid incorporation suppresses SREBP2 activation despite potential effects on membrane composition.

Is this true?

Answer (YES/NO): NO